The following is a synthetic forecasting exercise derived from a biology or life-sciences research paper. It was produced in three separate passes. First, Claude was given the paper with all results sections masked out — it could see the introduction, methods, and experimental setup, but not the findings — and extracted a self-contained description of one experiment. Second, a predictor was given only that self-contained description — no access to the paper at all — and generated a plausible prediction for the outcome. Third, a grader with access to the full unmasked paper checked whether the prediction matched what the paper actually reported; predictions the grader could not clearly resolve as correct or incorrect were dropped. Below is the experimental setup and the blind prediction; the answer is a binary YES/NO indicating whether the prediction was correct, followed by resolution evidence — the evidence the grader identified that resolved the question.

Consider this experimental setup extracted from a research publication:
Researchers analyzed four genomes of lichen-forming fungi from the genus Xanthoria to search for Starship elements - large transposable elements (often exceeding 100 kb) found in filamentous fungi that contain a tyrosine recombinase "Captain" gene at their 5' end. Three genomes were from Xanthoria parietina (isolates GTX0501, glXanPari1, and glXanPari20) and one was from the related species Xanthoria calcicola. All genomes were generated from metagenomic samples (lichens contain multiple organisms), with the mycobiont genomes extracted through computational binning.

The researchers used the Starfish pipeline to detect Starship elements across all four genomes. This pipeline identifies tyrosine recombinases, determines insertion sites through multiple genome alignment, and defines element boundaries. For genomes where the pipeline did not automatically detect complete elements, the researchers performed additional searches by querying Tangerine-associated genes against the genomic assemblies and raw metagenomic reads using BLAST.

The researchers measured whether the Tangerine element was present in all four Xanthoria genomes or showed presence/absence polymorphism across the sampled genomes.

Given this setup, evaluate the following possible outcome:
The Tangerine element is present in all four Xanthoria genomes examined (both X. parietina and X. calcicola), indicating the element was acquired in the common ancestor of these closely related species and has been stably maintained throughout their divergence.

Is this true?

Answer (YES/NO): NO